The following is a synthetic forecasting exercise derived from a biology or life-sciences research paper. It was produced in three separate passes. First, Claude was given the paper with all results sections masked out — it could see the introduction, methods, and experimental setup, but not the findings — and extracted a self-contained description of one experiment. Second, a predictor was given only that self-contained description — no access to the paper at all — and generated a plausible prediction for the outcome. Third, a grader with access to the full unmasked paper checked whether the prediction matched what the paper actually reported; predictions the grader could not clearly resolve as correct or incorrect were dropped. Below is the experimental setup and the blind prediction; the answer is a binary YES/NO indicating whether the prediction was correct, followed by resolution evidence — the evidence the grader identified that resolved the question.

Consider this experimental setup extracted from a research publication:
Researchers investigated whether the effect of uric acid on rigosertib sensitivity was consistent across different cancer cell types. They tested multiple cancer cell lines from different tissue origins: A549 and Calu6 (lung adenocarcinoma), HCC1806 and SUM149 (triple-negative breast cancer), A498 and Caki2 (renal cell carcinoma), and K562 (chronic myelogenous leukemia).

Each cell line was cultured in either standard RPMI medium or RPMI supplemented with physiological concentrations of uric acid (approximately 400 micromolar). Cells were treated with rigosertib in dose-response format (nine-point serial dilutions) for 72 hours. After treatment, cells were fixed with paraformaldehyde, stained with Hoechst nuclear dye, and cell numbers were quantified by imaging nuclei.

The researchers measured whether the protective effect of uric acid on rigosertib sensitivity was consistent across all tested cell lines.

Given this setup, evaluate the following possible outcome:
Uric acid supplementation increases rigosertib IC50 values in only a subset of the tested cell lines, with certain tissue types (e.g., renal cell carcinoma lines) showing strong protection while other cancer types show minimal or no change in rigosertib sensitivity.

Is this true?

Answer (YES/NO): NO